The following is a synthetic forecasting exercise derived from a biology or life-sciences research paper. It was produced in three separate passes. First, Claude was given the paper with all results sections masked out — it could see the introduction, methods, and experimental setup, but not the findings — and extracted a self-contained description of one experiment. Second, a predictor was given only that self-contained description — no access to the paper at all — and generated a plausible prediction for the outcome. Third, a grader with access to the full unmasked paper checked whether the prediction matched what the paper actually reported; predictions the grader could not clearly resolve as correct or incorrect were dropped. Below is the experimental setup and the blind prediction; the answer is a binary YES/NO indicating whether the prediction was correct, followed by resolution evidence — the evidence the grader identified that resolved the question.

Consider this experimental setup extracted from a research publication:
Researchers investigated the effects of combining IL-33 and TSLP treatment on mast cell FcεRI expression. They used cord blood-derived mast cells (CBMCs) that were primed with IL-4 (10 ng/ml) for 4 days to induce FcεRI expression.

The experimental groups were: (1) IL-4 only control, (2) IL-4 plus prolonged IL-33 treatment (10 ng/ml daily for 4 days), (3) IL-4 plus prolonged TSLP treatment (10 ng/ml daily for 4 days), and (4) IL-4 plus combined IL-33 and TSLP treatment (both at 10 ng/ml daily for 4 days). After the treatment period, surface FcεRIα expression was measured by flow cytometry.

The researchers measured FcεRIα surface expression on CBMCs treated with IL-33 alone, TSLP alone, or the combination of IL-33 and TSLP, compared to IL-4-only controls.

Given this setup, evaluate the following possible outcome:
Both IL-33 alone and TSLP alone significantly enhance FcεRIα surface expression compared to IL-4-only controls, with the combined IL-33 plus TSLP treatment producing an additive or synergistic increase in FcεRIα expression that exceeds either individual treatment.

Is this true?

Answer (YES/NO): NO